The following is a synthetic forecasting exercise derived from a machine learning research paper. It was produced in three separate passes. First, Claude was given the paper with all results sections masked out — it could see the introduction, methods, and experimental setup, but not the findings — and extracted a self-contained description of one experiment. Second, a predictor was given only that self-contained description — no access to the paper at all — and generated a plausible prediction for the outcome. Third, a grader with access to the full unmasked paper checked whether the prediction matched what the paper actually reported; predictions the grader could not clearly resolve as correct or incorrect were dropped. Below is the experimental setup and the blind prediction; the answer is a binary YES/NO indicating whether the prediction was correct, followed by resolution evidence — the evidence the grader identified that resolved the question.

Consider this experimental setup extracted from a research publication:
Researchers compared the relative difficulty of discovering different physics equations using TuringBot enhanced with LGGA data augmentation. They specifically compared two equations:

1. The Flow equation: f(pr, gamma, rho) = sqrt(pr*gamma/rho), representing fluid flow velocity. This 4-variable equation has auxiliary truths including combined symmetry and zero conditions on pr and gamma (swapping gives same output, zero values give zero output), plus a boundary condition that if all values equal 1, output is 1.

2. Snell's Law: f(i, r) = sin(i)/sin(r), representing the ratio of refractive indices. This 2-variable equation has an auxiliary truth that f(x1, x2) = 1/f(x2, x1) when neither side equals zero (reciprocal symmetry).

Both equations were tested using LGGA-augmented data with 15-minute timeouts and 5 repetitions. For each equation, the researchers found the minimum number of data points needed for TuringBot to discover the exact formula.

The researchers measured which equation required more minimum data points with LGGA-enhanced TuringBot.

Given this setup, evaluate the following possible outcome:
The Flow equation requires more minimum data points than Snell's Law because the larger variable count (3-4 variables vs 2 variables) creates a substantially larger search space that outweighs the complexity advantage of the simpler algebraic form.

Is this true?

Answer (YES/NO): NO